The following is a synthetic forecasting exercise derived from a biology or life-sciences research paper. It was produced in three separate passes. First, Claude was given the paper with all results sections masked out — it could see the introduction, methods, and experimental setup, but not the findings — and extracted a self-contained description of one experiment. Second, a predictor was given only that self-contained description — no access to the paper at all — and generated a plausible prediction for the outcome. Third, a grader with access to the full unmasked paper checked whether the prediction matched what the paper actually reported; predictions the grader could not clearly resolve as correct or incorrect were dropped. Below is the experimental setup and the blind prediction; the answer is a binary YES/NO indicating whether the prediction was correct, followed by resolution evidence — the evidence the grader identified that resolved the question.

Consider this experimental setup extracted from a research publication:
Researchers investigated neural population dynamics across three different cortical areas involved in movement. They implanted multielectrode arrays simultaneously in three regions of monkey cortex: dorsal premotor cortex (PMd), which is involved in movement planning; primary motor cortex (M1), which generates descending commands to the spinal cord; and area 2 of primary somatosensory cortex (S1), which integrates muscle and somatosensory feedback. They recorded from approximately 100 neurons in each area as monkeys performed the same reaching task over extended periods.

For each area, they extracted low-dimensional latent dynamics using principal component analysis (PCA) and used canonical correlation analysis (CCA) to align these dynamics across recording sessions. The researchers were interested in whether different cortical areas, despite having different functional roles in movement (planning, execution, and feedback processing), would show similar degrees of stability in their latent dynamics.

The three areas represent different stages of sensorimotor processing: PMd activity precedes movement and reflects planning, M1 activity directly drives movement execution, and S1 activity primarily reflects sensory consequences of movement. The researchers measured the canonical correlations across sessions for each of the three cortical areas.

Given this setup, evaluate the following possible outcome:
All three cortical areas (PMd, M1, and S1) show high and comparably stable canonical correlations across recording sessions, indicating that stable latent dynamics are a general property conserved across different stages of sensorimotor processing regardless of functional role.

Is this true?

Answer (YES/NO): YES